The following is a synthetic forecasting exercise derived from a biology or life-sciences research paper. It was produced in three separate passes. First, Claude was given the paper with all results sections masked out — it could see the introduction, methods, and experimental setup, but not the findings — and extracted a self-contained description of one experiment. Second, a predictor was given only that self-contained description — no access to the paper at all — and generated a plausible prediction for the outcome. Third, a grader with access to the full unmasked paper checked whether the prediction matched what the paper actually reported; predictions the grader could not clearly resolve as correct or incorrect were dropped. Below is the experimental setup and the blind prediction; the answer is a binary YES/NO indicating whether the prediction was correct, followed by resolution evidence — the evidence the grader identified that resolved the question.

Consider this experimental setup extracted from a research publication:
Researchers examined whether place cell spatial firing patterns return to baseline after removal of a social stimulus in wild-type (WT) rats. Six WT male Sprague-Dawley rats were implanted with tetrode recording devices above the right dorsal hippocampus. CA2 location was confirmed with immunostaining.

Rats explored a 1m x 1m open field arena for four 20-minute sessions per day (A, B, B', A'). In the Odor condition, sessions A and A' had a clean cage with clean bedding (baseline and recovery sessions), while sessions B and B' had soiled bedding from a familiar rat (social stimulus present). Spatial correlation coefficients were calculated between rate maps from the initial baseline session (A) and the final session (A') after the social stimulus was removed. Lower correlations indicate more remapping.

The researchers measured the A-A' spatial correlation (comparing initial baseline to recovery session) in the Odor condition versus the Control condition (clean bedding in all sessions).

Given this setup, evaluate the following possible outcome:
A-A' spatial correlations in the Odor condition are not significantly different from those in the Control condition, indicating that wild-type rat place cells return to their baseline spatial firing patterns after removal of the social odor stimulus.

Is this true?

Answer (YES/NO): NO